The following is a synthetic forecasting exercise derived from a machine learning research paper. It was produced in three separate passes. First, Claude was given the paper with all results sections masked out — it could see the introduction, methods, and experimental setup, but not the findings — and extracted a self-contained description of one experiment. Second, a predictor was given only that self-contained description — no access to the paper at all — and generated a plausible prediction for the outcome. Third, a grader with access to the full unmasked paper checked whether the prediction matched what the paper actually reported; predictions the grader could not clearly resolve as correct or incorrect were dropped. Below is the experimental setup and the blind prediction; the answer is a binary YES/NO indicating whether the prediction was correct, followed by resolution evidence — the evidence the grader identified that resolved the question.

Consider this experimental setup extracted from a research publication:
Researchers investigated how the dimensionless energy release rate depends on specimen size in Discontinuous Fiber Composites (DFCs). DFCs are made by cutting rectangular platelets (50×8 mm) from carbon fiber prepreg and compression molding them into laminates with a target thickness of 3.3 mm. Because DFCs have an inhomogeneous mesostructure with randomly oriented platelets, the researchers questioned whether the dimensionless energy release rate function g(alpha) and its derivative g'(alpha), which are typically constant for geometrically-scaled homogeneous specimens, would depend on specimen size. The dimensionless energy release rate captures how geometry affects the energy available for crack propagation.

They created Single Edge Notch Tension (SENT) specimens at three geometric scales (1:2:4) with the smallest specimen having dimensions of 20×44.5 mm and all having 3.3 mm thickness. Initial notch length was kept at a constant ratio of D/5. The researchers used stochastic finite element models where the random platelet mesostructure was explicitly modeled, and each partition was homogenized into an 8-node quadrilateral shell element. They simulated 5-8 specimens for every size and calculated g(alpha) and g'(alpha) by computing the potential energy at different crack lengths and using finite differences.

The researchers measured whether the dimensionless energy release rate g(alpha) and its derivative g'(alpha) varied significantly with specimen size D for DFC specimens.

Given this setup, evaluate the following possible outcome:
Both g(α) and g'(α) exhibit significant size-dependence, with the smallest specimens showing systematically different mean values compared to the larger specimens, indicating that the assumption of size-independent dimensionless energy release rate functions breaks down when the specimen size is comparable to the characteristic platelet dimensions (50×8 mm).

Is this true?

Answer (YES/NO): NO